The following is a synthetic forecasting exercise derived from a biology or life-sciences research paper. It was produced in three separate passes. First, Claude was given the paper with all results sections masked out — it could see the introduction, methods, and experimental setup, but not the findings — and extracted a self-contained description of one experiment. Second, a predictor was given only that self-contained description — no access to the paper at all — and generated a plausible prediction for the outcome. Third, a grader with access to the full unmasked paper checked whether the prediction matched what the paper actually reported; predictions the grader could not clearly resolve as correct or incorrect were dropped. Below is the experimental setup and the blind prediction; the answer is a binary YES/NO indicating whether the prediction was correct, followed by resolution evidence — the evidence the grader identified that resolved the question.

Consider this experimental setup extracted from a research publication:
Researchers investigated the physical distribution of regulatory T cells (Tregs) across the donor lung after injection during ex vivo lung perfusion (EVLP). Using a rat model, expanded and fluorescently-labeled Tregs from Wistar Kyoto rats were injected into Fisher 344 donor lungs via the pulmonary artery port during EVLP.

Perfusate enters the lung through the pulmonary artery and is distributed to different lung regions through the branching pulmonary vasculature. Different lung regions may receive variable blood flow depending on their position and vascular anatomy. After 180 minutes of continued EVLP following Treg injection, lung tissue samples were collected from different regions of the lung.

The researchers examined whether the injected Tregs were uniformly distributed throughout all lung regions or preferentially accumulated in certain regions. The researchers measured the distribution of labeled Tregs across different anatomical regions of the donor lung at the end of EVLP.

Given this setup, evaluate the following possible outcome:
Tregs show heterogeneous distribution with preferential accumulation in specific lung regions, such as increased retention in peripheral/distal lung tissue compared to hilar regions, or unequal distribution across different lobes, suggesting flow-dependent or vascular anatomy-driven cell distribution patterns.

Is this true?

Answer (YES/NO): NO